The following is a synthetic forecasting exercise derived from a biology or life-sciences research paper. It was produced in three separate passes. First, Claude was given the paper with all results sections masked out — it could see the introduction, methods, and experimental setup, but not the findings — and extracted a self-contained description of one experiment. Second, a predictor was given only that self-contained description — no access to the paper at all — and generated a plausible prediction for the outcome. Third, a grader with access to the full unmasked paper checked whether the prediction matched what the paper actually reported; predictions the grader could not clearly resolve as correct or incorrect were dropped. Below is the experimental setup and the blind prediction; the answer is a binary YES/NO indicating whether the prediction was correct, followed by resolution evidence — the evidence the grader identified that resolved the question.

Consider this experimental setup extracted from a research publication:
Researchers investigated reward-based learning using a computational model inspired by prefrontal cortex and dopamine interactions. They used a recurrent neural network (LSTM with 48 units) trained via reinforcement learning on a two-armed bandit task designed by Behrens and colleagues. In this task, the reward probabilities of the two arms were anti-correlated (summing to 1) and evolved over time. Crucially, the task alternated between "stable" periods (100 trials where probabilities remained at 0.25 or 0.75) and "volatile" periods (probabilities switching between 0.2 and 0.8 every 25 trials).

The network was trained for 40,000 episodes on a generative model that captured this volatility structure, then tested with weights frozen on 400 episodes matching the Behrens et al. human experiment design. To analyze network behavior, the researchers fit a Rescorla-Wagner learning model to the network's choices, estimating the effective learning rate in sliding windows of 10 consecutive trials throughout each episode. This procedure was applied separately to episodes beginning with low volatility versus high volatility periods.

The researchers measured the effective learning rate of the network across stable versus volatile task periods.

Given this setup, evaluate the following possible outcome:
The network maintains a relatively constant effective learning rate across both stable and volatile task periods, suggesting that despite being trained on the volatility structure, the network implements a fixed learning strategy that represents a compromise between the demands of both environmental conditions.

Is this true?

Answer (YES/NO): NO